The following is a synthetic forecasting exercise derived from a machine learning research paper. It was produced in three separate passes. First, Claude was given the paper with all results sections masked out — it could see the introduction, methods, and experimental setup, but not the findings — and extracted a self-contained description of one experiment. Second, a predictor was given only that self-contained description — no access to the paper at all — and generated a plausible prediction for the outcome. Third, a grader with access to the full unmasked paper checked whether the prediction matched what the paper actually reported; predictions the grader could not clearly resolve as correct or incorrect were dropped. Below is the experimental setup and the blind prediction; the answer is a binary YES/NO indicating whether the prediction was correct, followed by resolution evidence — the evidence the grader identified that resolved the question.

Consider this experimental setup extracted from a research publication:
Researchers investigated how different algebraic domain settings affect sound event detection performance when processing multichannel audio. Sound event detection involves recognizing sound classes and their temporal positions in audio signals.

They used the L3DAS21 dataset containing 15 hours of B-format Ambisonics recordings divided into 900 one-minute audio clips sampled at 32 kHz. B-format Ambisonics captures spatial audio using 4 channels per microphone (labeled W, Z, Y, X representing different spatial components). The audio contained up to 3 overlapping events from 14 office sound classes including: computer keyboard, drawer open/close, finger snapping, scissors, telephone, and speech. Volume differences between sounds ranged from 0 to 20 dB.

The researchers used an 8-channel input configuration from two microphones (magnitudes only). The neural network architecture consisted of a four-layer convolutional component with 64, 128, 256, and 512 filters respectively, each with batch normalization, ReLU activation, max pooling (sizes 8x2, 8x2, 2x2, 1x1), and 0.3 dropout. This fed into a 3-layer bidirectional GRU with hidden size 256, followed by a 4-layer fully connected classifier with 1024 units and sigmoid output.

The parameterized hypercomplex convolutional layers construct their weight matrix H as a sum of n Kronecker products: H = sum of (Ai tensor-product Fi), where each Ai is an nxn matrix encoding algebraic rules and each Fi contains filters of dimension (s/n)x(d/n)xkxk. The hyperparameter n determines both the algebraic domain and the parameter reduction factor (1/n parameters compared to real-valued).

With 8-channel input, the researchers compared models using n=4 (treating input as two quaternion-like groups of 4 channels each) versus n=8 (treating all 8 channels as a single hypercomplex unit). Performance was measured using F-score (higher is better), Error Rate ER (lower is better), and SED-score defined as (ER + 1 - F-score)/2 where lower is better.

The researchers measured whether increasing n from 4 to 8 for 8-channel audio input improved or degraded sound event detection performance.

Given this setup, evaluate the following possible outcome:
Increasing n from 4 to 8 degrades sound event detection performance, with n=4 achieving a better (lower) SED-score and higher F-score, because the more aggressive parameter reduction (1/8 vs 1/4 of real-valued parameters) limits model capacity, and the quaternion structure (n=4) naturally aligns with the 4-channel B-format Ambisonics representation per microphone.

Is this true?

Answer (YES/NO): YES